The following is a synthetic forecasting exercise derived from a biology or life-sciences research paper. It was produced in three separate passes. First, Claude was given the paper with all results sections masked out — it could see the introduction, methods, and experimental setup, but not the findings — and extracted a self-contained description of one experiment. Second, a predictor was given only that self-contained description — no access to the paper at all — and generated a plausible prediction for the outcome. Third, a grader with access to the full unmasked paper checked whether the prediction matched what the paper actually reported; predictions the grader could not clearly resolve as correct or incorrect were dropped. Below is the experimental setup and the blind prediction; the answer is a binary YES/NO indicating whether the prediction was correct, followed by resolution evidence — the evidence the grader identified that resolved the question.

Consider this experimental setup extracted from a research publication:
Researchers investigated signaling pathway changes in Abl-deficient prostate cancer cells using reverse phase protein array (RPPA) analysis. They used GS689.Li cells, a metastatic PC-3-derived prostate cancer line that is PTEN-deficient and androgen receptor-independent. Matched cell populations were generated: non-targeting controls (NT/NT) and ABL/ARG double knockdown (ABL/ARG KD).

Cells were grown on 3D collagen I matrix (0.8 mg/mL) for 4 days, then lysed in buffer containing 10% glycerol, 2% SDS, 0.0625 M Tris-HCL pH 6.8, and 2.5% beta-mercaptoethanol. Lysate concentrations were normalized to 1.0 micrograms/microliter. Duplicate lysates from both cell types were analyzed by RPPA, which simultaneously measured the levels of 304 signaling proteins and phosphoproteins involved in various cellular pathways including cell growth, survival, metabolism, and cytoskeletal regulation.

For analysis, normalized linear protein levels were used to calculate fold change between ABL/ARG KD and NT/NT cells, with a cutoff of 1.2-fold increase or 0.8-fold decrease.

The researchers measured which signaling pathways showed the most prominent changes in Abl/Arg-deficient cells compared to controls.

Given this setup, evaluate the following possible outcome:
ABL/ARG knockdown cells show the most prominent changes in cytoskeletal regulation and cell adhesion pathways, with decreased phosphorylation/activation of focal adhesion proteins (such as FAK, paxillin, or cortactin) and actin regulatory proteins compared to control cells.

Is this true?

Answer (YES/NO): NO